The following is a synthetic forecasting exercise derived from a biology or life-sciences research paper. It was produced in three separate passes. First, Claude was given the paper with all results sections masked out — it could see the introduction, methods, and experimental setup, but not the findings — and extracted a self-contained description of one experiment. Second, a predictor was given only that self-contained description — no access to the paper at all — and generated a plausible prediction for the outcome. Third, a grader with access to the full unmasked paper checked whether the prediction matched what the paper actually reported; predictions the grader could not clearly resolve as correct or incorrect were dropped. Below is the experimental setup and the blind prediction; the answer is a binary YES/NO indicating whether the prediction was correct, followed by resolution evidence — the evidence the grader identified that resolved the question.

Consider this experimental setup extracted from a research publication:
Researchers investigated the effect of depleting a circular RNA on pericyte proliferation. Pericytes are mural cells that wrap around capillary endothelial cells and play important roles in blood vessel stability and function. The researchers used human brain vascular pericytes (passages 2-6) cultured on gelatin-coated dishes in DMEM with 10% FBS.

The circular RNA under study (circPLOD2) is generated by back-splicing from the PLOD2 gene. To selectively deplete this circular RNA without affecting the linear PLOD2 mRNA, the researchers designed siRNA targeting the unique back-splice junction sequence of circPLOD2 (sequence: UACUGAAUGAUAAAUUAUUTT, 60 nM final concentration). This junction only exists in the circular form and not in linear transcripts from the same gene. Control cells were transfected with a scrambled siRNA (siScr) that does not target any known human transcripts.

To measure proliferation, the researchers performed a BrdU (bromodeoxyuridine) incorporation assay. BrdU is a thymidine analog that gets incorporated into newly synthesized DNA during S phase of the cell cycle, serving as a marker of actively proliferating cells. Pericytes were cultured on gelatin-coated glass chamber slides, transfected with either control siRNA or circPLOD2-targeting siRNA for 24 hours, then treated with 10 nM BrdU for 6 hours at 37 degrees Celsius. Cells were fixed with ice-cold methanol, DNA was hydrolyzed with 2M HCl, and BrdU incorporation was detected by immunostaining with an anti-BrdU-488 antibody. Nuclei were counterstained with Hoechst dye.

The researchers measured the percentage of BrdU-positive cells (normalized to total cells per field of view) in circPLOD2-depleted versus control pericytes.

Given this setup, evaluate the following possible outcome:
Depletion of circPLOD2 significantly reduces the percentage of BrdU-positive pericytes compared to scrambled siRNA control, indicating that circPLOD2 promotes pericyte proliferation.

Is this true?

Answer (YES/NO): NO